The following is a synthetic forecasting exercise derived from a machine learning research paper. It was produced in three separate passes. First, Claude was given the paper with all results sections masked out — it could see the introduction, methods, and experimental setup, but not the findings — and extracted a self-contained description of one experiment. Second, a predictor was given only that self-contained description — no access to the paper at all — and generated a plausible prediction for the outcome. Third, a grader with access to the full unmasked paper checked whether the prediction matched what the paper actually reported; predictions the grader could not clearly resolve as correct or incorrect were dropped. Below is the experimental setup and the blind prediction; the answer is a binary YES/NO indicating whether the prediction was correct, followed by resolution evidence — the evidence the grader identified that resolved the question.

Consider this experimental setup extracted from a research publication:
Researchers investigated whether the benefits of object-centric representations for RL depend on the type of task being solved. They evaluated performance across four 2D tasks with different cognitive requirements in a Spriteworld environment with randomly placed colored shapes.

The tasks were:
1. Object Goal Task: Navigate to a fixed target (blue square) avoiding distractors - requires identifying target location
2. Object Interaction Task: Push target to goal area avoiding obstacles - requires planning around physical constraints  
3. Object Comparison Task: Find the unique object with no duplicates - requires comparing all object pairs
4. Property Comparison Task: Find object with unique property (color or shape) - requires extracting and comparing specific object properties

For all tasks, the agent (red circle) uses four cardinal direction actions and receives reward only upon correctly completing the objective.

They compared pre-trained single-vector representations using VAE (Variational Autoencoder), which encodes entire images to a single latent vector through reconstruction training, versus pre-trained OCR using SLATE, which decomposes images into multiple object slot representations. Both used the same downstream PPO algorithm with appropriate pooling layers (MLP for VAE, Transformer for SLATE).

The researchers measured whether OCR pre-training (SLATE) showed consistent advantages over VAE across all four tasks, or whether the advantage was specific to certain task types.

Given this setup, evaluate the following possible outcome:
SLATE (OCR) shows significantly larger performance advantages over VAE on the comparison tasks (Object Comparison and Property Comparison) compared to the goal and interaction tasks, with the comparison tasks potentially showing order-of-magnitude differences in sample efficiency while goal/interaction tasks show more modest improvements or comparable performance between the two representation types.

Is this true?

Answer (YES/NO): NO